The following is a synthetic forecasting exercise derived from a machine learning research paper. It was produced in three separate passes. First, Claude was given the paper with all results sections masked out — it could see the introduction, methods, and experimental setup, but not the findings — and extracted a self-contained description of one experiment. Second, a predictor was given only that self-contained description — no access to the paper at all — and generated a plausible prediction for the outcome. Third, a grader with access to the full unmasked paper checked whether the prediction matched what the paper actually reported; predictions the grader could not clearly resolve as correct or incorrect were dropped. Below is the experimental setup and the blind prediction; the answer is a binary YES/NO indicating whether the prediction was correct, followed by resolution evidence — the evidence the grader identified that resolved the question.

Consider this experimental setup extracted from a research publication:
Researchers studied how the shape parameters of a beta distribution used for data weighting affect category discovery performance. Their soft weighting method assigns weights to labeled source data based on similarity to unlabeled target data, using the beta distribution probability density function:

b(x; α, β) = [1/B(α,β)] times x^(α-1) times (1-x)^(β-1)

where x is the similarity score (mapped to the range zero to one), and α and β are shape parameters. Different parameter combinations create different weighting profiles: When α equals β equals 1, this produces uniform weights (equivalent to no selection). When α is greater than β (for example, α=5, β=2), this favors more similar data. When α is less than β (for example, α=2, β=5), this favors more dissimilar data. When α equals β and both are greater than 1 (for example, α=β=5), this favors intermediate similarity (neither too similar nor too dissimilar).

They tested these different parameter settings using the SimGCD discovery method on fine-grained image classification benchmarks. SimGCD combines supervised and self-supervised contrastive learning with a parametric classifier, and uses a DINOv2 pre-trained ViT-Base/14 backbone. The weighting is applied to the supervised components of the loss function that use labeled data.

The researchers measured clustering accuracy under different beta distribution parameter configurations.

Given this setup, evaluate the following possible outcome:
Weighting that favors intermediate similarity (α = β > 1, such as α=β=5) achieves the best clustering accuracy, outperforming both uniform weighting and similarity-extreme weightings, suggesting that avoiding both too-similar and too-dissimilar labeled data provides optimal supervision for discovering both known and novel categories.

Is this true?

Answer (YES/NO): NO